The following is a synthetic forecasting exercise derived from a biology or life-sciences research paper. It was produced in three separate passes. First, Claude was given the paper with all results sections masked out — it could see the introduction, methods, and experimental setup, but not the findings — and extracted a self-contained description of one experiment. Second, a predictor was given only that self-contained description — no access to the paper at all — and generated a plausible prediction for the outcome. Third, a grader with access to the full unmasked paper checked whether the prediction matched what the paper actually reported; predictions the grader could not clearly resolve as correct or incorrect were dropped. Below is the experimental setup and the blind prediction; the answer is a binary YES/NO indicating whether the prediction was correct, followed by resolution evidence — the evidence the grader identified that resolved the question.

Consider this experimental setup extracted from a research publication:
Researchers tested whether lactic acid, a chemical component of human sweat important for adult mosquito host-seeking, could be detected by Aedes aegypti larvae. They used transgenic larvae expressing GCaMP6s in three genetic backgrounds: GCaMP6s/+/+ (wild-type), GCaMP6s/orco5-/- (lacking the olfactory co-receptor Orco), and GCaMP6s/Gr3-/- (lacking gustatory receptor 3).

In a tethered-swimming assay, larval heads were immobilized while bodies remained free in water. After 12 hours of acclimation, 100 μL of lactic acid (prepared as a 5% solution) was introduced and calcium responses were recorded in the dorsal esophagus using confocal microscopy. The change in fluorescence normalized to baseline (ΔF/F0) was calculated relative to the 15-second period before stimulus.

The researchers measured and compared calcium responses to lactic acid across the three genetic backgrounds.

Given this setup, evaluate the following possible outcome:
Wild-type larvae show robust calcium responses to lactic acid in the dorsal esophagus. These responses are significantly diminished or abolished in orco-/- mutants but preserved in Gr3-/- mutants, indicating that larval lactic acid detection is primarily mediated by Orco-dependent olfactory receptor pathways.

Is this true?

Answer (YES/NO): NO